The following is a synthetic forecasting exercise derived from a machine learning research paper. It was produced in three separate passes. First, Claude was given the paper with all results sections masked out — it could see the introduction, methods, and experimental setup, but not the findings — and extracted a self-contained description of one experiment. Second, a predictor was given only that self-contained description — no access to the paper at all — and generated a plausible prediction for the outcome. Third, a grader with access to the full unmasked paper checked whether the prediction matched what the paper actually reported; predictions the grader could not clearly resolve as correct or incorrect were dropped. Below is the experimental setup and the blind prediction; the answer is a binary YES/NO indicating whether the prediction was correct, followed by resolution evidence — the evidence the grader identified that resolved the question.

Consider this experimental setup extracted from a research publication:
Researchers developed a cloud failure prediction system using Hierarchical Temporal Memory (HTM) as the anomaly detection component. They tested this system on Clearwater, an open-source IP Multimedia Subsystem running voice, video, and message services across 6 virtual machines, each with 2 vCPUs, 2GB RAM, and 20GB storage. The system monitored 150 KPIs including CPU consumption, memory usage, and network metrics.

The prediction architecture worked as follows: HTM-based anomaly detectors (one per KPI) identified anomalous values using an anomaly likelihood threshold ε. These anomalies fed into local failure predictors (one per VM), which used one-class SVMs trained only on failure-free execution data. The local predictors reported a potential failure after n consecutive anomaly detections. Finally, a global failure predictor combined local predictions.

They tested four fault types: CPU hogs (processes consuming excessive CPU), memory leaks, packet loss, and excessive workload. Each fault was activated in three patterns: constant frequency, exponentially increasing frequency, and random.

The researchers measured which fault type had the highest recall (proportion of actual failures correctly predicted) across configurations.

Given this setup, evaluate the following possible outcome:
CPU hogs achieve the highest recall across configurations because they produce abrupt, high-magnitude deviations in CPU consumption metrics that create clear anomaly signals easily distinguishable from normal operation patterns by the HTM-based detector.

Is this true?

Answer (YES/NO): YES